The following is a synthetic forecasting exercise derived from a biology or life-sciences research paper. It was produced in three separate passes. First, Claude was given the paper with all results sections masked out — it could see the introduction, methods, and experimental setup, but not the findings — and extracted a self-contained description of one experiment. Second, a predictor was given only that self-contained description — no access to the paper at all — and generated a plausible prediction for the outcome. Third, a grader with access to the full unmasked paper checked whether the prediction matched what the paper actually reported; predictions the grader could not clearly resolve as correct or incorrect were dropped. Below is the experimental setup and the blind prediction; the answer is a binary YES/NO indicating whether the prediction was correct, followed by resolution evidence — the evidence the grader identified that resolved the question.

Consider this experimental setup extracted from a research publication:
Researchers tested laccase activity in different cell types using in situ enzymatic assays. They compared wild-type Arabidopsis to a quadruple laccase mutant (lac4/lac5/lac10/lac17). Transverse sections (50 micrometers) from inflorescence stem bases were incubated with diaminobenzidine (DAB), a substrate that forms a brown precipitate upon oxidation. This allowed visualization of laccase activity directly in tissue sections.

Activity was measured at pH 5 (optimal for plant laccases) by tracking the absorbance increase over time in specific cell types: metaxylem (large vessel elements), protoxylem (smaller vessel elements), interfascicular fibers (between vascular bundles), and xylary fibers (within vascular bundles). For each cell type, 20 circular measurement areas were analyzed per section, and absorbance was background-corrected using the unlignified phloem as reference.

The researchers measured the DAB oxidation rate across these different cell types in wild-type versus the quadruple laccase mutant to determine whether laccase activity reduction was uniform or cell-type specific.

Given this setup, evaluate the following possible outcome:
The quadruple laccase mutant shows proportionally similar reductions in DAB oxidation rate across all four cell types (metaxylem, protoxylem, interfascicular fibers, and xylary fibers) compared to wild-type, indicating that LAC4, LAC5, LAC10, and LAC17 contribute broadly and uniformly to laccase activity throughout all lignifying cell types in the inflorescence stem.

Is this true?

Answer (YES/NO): NO